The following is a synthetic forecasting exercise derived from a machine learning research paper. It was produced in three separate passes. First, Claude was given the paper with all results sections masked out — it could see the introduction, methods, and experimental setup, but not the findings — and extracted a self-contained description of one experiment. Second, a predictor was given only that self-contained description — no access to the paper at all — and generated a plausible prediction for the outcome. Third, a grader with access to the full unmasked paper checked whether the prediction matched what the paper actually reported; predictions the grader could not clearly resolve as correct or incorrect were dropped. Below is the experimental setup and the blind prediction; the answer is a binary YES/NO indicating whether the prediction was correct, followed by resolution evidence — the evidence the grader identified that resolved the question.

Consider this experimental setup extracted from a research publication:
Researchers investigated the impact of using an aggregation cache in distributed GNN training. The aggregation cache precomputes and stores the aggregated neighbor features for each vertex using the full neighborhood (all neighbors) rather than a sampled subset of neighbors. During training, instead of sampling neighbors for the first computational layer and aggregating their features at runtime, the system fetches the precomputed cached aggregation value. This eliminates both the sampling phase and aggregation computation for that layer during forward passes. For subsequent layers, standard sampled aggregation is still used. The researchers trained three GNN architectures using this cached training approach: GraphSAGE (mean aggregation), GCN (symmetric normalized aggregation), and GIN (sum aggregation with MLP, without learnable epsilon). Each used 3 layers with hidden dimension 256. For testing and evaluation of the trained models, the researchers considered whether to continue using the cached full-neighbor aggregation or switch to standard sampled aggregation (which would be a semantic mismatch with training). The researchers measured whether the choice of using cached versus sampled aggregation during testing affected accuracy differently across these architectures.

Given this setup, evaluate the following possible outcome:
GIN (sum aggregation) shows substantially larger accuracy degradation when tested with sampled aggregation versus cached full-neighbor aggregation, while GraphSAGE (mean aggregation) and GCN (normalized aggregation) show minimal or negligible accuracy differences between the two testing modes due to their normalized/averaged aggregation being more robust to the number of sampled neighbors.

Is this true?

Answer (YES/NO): YES